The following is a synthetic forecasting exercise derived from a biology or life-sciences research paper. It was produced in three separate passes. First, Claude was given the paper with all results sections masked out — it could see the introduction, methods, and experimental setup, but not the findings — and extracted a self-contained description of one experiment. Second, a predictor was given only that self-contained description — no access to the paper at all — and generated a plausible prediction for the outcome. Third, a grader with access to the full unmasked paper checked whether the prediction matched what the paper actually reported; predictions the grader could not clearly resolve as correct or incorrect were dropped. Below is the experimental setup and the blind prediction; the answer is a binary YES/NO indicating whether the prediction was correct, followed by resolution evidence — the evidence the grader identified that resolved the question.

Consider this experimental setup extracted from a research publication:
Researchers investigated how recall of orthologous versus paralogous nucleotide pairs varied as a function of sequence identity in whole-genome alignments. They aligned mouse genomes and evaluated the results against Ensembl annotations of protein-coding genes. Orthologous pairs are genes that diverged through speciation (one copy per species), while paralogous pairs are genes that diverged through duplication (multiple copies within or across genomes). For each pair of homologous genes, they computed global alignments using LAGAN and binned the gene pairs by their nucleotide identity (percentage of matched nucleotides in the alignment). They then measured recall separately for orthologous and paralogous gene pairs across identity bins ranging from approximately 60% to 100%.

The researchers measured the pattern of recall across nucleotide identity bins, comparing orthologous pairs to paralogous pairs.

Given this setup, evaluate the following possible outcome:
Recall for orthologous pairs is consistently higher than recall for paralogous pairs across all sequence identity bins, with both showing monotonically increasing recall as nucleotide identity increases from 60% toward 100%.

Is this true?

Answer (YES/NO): NO